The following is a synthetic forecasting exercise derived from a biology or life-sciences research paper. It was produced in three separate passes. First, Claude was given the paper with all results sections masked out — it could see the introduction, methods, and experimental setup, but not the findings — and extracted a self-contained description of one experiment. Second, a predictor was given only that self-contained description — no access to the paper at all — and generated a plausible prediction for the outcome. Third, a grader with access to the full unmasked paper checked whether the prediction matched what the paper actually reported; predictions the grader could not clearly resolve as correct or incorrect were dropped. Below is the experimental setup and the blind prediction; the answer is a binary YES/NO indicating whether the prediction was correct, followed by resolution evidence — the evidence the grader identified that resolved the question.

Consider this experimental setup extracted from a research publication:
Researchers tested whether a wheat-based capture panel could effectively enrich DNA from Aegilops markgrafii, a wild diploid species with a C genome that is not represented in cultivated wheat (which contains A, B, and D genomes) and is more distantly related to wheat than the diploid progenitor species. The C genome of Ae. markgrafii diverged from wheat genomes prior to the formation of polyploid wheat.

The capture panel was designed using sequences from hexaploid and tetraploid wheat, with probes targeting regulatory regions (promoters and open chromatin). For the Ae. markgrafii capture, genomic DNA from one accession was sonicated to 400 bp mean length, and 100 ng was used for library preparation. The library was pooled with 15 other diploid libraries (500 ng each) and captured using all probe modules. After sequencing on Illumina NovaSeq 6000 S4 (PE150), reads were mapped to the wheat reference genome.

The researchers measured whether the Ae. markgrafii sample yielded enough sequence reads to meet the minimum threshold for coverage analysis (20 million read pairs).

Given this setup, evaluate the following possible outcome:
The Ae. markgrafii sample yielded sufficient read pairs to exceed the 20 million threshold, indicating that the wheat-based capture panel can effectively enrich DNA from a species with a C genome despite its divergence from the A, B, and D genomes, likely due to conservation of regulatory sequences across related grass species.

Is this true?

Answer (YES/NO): YES